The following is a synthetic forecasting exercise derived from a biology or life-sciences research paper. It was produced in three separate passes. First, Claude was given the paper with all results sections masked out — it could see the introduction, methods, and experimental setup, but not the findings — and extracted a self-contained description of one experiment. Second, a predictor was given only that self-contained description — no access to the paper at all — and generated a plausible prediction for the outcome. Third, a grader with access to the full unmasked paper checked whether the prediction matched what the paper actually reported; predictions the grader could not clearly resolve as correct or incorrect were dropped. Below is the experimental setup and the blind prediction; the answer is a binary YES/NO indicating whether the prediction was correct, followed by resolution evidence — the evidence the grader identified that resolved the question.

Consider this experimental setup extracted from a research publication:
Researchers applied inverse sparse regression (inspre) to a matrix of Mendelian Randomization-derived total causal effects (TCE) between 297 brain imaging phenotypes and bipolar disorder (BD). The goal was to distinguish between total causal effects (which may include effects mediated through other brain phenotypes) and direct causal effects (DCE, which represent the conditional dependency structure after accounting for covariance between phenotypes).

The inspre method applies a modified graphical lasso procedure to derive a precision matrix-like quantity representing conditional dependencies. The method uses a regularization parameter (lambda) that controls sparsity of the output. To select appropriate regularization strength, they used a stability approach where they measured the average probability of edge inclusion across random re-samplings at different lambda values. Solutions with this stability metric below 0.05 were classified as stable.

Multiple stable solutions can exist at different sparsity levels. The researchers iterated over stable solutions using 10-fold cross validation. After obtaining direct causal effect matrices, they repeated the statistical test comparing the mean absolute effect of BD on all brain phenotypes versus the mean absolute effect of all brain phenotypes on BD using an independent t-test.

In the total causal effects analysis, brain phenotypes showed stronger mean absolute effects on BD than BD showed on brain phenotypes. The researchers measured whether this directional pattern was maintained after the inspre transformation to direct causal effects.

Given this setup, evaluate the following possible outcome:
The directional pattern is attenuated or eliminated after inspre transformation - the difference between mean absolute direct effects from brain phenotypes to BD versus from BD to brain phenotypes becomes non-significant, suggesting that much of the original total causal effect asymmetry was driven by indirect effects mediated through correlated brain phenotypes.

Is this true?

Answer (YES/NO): NO